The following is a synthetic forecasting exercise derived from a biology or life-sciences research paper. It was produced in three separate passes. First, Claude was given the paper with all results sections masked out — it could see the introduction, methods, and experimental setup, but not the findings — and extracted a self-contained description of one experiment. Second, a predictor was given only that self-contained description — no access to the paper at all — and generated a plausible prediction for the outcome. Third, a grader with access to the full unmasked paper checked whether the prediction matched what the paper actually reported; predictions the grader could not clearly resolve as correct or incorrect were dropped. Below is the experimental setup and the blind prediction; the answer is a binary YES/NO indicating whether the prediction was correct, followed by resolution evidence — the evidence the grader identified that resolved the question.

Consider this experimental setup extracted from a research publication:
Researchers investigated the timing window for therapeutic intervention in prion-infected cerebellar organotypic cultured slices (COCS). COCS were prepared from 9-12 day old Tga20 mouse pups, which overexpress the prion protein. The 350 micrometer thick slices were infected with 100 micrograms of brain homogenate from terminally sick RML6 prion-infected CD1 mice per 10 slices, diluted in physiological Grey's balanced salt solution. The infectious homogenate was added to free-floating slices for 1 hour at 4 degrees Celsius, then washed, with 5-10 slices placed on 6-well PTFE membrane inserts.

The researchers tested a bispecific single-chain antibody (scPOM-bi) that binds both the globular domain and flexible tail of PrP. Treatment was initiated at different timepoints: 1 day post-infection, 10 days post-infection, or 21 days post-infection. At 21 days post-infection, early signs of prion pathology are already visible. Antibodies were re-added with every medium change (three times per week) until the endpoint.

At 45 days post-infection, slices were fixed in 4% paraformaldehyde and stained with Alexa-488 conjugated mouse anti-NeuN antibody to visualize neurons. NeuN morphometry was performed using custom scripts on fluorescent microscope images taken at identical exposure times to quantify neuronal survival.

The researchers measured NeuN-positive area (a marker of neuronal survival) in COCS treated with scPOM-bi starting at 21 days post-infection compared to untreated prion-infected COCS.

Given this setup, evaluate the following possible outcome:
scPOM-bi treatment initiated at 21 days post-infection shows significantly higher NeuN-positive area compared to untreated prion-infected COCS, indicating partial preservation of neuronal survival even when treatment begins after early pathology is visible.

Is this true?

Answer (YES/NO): YES